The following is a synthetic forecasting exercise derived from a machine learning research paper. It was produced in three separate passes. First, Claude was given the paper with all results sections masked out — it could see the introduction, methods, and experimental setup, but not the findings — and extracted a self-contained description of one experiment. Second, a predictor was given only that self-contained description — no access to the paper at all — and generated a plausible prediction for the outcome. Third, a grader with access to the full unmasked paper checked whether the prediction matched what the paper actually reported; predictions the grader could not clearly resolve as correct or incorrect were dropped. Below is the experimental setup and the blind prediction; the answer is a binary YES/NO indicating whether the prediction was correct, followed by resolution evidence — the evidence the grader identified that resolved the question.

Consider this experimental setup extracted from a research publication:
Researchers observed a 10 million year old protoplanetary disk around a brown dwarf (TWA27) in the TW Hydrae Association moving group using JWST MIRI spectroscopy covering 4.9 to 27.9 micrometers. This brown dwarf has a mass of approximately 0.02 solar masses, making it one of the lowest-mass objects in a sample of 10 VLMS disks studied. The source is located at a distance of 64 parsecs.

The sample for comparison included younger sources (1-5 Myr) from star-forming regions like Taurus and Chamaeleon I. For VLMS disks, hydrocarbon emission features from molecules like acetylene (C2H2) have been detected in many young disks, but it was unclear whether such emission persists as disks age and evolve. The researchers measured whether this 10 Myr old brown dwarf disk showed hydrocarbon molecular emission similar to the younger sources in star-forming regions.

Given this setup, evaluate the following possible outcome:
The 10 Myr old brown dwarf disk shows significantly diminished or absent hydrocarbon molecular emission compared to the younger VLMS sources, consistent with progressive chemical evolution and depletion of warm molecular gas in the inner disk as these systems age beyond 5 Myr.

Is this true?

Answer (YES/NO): NO